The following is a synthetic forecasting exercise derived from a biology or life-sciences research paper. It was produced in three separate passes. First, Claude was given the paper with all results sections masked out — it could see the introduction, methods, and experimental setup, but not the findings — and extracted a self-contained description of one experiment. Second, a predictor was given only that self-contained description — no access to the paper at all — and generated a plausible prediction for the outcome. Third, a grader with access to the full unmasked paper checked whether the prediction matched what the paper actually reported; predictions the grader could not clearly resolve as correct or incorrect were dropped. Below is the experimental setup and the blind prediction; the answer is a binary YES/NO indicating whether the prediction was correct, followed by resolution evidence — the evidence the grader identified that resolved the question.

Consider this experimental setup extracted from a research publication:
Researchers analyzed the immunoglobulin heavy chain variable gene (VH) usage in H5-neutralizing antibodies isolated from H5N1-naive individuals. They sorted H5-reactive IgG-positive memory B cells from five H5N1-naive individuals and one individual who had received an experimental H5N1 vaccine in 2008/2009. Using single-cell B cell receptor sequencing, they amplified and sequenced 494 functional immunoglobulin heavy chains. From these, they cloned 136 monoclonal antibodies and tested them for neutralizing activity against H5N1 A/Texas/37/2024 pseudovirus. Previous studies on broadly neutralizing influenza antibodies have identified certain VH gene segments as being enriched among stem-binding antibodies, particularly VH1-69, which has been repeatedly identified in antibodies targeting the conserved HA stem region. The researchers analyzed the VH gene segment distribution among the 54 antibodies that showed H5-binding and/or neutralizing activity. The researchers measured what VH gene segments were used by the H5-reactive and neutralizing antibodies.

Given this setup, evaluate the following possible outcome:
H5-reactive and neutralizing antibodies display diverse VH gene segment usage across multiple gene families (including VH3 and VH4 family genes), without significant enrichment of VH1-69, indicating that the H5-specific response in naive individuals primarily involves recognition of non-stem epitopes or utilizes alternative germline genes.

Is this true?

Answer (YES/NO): NO